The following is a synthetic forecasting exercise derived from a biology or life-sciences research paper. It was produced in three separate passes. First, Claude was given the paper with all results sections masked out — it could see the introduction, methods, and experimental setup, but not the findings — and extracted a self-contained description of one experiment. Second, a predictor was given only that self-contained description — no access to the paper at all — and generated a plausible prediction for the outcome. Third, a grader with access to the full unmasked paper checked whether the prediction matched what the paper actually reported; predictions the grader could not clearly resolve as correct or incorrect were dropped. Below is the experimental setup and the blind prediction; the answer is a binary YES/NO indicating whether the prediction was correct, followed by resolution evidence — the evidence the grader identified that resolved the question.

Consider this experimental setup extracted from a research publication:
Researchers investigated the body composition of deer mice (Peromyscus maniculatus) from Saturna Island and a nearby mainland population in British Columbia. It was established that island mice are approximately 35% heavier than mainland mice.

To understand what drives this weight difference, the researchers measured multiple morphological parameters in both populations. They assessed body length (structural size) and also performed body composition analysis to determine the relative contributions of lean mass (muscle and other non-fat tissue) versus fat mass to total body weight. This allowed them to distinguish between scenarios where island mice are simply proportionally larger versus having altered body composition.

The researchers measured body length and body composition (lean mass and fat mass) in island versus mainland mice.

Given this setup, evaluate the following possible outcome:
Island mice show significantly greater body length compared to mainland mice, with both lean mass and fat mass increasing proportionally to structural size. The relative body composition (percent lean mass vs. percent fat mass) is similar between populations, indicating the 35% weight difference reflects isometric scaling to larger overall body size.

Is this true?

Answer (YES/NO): NO